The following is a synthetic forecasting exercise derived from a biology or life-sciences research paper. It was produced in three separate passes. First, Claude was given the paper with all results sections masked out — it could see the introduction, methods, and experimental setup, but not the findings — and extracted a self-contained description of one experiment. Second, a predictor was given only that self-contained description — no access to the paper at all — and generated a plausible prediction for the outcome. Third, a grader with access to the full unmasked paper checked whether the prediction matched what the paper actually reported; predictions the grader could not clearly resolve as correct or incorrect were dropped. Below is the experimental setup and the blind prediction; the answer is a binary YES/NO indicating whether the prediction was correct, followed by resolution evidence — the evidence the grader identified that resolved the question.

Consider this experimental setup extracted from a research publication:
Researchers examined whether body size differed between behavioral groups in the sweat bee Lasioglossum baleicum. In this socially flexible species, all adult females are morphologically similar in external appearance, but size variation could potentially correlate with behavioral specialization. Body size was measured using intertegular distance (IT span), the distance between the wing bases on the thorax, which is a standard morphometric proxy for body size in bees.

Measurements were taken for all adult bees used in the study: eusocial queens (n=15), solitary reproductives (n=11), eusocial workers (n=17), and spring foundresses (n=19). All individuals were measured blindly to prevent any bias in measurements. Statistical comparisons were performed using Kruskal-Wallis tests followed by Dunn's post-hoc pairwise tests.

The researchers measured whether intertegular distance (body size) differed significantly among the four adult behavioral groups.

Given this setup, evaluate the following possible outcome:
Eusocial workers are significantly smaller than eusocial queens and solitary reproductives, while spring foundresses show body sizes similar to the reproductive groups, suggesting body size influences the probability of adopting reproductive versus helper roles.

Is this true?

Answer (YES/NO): NO